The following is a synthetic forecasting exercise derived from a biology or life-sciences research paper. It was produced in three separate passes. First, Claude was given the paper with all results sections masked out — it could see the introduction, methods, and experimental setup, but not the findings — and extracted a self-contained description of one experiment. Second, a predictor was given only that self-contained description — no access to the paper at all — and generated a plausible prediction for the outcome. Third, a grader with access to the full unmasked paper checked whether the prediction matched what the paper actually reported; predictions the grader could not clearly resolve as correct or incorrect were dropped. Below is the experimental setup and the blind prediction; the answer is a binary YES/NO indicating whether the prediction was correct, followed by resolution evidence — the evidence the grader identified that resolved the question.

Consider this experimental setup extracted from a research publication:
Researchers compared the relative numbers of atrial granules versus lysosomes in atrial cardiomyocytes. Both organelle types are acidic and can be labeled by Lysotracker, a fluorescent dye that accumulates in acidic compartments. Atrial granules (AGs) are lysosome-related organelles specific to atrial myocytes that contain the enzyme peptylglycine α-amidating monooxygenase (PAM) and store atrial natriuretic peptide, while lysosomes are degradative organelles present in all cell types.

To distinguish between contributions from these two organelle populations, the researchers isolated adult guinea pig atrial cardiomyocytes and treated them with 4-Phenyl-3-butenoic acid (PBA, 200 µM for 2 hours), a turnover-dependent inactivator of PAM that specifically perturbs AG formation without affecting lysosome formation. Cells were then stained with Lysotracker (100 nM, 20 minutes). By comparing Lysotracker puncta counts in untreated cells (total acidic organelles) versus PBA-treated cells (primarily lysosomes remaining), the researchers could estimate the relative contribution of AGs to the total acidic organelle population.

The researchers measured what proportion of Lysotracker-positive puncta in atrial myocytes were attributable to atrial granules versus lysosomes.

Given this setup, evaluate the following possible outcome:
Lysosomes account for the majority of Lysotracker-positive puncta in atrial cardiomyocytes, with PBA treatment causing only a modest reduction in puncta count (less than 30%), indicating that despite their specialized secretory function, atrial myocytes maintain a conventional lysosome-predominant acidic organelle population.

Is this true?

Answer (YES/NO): NO